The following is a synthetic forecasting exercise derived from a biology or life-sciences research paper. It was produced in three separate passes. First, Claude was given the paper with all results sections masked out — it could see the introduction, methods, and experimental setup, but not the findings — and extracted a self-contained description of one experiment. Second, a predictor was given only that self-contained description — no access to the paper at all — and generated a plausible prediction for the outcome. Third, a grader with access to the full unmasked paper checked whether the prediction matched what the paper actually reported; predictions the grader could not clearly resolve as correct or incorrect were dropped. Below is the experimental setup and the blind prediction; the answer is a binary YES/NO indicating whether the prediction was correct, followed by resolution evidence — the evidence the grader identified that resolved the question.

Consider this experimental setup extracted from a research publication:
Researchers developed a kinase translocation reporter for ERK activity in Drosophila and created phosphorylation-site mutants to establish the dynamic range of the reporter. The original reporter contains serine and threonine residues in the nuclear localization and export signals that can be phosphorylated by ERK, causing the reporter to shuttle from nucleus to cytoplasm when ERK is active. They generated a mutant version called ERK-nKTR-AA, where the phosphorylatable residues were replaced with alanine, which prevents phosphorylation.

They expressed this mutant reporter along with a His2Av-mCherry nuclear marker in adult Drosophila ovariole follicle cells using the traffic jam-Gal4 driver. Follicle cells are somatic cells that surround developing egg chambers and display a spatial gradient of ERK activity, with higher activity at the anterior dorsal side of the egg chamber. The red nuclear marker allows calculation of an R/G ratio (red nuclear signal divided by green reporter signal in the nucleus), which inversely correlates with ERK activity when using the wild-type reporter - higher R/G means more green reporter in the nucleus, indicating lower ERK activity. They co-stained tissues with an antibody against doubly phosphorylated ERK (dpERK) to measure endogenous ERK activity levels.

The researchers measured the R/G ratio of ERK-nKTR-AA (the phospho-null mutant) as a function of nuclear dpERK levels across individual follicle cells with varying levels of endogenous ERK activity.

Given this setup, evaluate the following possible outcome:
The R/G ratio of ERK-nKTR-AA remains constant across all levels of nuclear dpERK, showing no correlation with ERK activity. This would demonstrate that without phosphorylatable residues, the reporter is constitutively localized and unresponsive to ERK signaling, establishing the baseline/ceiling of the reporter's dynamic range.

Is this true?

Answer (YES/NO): YES